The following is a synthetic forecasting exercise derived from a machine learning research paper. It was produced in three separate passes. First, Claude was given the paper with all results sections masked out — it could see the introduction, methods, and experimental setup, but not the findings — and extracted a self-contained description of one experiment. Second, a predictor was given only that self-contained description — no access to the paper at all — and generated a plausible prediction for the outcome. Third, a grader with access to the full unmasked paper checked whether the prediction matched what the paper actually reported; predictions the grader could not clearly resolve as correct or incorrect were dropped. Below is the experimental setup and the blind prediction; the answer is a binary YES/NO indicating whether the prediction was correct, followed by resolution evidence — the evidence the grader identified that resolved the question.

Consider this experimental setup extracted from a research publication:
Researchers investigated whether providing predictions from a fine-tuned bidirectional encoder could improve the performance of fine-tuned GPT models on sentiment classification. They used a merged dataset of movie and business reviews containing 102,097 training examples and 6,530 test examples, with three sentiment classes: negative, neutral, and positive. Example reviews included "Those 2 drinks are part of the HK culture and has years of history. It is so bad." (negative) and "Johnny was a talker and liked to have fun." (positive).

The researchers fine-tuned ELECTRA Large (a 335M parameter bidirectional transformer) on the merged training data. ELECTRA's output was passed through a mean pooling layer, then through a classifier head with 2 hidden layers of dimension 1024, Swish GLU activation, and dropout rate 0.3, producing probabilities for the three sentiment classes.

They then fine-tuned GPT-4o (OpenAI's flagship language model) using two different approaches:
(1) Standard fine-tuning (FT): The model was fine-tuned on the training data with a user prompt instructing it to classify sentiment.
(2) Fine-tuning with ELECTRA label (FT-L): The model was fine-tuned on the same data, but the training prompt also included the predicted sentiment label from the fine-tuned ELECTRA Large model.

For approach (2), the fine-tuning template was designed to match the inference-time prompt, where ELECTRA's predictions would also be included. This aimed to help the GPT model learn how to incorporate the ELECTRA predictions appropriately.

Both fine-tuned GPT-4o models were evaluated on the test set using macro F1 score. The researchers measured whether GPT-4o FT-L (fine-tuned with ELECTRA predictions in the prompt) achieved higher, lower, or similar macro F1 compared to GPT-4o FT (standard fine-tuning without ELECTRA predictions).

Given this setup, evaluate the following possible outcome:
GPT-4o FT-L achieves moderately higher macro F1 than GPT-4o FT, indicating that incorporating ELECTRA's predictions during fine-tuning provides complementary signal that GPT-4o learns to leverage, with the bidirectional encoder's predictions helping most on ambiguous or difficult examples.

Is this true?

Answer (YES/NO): NO